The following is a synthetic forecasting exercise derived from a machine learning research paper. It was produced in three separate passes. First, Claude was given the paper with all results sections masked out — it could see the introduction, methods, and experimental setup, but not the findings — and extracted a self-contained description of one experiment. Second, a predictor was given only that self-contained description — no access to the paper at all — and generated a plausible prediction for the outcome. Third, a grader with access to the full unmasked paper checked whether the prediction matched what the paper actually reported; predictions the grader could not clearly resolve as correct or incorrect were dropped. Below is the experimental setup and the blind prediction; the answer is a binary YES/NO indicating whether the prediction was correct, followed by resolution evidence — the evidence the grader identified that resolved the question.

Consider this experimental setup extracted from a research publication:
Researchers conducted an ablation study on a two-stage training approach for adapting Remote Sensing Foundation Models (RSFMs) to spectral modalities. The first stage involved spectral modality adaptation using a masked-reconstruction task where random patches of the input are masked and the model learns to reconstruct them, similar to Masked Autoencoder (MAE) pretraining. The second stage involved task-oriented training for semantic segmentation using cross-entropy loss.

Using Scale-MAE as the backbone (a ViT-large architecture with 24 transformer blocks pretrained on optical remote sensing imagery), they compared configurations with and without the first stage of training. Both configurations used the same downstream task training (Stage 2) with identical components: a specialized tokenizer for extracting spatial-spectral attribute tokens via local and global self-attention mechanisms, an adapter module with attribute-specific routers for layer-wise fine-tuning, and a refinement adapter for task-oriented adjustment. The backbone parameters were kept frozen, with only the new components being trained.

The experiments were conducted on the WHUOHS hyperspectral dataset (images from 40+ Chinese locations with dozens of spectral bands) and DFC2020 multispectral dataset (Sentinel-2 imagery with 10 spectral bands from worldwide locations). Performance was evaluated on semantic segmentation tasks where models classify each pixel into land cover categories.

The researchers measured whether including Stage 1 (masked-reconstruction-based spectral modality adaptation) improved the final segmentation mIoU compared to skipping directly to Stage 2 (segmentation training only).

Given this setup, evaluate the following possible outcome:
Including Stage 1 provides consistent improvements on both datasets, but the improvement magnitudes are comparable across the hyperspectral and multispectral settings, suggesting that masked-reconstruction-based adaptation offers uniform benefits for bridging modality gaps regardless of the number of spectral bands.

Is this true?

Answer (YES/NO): YES